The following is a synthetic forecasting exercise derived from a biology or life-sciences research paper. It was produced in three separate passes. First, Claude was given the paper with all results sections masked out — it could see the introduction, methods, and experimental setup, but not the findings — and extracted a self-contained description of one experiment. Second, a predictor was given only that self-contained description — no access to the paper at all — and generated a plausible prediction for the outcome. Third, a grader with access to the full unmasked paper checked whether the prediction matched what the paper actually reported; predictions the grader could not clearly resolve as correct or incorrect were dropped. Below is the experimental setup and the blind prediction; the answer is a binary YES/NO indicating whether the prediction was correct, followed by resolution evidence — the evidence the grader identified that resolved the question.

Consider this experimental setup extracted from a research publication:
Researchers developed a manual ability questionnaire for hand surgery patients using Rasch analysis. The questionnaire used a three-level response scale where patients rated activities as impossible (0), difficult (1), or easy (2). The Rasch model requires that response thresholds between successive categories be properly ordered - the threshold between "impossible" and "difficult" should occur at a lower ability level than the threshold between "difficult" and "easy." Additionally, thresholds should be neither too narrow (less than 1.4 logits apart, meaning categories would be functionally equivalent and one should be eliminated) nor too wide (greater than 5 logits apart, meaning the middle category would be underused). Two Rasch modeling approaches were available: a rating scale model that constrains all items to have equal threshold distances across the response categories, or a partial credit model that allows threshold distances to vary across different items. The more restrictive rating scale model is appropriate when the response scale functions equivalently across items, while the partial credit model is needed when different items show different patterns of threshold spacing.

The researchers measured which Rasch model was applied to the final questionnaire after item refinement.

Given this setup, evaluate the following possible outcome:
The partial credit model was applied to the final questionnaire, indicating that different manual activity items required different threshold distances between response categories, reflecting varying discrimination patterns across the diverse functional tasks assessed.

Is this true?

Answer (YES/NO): NO